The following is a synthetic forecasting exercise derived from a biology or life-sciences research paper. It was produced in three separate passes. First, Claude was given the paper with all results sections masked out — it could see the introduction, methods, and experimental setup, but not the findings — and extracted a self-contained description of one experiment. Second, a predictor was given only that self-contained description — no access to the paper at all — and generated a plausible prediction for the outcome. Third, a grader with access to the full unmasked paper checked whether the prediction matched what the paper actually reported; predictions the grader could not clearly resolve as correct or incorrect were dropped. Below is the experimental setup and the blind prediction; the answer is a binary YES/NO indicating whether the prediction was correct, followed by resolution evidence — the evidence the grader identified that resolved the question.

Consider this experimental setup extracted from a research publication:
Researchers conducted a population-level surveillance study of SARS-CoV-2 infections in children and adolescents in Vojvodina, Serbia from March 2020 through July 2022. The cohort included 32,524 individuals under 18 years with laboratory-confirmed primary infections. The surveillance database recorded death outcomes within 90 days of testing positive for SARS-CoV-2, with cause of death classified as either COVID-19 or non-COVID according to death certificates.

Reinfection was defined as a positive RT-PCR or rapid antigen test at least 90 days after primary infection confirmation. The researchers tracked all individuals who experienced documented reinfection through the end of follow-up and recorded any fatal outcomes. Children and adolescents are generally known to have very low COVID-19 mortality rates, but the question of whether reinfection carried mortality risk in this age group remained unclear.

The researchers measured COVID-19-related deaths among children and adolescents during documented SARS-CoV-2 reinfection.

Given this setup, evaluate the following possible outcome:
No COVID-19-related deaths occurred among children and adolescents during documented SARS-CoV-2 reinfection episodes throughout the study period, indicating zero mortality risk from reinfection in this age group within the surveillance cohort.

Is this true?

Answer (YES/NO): YES